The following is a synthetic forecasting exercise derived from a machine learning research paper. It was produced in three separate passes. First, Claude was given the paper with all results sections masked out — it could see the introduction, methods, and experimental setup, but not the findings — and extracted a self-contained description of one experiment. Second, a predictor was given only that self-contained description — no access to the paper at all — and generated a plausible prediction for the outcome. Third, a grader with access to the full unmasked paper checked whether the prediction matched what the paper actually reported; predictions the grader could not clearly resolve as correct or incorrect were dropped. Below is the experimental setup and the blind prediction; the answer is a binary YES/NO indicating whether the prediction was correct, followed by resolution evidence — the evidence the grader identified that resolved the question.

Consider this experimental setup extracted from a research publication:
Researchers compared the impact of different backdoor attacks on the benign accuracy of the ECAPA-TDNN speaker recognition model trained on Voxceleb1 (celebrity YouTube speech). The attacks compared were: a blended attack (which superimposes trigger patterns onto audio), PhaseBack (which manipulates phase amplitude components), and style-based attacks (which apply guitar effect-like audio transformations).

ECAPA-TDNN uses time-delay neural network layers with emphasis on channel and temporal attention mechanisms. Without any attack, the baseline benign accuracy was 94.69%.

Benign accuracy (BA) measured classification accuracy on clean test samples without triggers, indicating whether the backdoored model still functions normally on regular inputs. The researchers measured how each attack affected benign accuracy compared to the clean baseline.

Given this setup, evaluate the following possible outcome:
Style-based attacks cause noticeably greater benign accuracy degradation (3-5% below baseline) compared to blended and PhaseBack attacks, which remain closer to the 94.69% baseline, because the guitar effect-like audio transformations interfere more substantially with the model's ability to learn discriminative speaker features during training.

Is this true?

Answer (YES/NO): NO